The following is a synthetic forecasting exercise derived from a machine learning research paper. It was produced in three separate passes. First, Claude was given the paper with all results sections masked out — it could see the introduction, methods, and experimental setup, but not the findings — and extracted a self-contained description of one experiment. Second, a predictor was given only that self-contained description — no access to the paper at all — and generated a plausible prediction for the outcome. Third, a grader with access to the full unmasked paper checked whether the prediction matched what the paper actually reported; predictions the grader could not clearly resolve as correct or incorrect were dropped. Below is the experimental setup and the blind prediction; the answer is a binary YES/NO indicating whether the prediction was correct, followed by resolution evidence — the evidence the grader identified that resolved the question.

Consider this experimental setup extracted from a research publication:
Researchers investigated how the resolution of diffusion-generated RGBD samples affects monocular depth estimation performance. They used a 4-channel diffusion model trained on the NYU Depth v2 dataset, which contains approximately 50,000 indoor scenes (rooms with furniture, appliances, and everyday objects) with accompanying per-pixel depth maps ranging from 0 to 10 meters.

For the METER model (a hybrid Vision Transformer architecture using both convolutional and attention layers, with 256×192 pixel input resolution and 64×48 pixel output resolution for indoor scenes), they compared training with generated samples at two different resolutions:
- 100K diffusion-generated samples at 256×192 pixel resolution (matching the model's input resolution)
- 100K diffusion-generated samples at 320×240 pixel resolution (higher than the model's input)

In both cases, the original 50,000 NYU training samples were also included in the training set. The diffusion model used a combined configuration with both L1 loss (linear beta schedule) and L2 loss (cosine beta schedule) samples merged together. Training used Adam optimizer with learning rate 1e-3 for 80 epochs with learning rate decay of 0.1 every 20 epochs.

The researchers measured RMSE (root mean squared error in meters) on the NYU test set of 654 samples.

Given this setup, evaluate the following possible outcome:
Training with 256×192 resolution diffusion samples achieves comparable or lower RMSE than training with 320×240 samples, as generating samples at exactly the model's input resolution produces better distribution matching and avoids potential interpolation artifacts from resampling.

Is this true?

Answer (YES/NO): YES